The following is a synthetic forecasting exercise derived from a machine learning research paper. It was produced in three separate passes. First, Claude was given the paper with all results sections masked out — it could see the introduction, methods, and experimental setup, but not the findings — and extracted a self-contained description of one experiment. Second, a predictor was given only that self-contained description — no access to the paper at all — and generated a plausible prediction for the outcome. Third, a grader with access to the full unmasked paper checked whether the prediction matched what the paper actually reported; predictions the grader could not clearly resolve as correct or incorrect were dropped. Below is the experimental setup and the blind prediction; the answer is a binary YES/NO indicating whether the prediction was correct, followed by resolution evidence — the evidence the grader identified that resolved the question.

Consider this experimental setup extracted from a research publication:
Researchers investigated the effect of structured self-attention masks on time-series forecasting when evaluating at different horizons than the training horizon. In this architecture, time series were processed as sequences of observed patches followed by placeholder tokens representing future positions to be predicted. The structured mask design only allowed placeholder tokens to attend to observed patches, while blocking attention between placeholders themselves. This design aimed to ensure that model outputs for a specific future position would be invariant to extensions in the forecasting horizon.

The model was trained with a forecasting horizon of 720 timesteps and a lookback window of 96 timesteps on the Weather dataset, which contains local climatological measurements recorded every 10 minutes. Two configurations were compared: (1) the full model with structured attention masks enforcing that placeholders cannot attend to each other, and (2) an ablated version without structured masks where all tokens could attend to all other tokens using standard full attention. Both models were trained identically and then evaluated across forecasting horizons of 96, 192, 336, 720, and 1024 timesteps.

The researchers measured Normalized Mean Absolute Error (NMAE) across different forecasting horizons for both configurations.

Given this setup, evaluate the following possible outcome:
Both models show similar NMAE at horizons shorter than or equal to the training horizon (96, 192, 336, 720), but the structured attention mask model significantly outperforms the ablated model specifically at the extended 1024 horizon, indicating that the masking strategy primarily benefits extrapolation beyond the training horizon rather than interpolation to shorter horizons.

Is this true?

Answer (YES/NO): NO